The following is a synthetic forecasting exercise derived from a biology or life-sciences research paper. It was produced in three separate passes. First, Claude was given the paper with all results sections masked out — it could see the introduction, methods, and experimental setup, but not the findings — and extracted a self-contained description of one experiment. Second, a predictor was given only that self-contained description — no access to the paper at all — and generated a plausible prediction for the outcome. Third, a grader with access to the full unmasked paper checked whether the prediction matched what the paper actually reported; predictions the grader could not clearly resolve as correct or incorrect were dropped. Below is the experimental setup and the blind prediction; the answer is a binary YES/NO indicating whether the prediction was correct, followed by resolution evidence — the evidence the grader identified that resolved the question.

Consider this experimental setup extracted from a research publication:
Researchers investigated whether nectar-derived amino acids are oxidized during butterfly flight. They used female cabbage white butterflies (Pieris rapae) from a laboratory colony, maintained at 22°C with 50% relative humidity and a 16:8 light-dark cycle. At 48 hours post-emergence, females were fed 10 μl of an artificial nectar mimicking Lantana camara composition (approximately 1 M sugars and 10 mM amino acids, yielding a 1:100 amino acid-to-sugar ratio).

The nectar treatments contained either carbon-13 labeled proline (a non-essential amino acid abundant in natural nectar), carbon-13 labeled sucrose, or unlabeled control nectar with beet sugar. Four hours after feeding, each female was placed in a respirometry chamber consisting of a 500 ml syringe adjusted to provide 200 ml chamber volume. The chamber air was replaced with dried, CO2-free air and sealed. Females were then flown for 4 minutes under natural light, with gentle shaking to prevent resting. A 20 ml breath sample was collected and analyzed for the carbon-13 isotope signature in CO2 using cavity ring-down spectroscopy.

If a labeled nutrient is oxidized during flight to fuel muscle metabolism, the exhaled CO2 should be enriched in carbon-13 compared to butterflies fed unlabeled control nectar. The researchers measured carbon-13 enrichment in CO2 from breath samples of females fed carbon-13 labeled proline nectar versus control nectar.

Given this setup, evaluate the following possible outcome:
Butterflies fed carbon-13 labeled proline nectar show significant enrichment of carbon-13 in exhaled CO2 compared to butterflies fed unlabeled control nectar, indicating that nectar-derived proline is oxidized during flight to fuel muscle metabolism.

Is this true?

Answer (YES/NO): YES